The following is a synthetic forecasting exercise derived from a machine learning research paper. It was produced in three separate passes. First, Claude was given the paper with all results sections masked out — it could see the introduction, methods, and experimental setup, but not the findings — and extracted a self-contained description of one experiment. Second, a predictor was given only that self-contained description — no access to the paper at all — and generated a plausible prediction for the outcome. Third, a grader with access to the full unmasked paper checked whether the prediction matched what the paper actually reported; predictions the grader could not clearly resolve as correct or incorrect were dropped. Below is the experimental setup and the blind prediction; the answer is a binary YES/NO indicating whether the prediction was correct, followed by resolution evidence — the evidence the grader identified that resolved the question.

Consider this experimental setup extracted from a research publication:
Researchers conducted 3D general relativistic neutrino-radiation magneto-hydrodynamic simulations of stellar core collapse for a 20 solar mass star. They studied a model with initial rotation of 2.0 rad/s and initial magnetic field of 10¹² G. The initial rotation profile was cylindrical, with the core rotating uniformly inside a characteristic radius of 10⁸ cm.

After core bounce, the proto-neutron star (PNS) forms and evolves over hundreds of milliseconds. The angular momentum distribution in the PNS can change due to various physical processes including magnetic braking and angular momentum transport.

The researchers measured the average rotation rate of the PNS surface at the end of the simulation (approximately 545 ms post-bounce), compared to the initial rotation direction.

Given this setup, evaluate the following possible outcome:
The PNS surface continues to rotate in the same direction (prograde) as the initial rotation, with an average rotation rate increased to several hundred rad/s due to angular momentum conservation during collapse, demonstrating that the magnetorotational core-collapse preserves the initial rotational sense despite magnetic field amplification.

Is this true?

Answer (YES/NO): NO